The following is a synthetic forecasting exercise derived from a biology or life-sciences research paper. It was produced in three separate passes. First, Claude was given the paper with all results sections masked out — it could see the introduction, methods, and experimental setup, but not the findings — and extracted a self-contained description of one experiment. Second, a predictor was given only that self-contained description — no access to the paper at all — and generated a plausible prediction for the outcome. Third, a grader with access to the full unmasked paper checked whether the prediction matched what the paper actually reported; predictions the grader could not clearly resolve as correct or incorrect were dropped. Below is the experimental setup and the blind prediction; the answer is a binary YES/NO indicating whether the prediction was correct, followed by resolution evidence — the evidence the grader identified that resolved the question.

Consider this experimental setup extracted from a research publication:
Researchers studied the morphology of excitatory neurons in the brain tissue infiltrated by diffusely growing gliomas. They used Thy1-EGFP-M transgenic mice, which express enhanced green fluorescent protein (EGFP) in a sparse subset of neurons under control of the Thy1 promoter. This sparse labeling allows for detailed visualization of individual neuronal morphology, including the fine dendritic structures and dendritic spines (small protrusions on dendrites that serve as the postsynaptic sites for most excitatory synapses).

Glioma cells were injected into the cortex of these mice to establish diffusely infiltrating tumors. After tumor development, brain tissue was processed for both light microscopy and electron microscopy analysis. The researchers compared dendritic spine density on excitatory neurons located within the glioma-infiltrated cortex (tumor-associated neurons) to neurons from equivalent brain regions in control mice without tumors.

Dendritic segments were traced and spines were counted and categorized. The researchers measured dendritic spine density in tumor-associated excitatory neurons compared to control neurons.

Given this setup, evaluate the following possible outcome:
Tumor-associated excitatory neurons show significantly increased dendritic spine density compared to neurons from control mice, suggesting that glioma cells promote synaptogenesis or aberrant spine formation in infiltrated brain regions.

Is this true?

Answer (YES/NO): NO